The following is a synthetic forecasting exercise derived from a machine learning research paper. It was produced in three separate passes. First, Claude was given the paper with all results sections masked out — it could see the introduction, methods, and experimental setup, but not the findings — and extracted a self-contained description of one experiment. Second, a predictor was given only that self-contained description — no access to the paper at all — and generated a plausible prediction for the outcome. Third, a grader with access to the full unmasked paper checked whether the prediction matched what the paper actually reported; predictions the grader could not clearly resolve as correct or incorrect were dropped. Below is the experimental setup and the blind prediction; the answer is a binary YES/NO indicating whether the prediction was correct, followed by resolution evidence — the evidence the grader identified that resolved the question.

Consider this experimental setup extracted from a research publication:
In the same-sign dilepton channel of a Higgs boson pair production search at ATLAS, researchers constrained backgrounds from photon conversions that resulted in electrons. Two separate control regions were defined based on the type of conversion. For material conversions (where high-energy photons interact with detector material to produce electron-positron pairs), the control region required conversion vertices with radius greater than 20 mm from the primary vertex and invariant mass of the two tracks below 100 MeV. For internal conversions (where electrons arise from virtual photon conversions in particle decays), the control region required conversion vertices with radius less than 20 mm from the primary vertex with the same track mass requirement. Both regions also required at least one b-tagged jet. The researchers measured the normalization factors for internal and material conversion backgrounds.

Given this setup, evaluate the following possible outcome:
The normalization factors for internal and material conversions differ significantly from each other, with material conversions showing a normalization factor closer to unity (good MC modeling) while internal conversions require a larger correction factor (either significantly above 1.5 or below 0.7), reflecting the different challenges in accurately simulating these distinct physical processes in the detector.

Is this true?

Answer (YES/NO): YES